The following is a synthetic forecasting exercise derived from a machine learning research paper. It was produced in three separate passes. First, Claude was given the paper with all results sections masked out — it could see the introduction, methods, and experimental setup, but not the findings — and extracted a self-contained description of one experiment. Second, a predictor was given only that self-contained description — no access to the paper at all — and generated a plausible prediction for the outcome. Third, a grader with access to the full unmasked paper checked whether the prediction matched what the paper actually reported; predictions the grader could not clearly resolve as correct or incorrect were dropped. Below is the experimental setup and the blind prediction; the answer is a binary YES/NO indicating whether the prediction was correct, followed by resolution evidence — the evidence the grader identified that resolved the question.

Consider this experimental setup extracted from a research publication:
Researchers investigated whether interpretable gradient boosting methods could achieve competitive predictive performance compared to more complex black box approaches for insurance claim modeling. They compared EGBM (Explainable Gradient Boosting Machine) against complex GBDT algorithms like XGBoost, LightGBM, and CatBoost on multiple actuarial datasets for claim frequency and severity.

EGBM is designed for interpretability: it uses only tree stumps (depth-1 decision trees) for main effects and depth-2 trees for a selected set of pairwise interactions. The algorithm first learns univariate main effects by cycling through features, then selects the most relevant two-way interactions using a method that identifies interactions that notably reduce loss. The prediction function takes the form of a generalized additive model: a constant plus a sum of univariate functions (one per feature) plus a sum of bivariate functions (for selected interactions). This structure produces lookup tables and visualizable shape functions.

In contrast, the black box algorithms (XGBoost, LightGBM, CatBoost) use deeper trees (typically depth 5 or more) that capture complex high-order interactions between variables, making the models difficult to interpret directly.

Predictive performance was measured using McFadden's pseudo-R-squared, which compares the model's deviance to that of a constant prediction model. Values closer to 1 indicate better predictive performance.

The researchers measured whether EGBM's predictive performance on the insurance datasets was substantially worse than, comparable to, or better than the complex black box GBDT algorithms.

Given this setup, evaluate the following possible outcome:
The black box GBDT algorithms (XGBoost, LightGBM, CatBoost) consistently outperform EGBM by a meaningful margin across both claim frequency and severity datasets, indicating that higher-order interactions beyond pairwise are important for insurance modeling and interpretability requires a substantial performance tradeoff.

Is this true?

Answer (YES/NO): NO